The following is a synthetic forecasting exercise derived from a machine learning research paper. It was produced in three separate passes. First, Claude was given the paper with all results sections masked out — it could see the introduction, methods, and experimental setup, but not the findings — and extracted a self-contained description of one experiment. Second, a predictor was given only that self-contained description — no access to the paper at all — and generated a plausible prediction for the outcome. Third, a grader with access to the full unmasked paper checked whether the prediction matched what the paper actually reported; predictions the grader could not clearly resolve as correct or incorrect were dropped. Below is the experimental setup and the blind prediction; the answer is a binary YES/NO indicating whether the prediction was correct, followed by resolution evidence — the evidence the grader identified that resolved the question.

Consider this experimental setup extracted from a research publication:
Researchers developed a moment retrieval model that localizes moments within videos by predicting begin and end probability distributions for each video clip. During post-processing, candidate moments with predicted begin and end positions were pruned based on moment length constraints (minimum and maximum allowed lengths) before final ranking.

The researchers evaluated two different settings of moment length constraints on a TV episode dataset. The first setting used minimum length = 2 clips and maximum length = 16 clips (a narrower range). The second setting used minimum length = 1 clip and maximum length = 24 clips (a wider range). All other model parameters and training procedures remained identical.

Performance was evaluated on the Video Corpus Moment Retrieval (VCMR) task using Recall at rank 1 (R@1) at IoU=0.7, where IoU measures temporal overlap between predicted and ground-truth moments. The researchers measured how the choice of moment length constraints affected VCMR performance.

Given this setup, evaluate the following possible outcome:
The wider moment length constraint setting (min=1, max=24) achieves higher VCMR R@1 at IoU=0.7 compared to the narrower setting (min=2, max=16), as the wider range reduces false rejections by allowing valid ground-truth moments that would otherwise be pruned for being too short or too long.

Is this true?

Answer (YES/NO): YES